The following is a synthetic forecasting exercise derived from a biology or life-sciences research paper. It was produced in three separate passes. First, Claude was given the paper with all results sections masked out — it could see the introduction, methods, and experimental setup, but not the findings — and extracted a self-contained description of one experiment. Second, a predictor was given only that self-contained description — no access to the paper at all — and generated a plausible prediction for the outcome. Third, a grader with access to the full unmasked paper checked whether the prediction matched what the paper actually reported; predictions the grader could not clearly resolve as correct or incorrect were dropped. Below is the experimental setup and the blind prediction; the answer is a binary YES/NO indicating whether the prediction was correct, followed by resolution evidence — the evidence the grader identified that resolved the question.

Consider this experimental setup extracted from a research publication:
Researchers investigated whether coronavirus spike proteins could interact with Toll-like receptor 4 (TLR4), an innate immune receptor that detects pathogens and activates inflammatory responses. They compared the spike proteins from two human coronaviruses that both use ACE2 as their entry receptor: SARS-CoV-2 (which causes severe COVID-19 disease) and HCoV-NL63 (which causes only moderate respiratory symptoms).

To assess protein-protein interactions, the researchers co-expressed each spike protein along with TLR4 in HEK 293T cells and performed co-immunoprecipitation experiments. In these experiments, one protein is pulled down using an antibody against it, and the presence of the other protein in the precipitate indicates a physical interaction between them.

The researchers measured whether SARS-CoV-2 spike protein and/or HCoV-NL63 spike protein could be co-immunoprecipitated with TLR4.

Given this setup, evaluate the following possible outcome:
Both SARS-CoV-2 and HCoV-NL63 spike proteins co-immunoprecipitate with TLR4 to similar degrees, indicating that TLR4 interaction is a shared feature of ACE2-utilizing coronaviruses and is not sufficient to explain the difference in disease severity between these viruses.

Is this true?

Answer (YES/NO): NO